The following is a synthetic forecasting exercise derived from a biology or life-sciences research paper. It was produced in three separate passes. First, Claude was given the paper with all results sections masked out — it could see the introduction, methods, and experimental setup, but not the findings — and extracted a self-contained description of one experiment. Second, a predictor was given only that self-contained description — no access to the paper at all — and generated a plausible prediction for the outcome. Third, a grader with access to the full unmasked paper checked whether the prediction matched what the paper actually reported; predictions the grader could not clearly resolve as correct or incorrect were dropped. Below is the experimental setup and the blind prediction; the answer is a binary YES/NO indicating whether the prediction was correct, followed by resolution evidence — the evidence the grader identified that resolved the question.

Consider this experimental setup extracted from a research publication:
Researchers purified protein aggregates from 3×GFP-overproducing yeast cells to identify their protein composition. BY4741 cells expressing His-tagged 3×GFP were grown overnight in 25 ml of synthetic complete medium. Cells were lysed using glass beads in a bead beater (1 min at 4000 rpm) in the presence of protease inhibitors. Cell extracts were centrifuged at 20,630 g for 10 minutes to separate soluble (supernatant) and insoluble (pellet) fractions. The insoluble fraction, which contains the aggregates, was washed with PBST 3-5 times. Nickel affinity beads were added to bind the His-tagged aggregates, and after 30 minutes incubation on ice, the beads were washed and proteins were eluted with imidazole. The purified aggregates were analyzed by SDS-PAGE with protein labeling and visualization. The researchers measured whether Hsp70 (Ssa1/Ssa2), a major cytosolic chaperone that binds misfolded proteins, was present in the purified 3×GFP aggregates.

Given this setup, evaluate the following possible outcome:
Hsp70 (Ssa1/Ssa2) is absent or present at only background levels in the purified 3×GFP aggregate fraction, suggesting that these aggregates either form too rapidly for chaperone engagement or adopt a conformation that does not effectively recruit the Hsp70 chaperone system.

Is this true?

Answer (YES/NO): NO